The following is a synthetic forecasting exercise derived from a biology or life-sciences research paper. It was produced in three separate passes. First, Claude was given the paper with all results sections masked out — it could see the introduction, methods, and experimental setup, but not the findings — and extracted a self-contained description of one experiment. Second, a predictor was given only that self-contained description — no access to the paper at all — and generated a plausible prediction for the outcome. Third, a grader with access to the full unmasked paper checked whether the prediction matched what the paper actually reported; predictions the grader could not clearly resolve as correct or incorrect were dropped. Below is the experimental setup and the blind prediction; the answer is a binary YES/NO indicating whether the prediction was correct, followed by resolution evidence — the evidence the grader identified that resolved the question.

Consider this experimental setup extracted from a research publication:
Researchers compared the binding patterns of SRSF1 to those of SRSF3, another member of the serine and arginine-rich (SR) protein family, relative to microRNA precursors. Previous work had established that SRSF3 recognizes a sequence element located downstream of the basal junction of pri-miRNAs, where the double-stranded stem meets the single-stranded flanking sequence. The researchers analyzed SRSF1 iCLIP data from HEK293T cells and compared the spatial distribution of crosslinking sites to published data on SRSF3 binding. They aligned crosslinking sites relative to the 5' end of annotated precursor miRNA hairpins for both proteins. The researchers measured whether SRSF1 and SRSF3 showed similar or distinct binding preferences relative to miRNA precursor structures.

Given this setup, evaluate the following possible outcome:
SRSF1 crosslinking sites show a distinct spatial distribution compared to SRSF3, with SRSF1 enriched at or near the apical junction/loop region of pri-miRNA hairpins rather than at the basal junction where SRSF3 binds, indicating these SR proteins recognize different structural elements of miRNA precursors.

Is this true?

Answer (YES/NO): NO